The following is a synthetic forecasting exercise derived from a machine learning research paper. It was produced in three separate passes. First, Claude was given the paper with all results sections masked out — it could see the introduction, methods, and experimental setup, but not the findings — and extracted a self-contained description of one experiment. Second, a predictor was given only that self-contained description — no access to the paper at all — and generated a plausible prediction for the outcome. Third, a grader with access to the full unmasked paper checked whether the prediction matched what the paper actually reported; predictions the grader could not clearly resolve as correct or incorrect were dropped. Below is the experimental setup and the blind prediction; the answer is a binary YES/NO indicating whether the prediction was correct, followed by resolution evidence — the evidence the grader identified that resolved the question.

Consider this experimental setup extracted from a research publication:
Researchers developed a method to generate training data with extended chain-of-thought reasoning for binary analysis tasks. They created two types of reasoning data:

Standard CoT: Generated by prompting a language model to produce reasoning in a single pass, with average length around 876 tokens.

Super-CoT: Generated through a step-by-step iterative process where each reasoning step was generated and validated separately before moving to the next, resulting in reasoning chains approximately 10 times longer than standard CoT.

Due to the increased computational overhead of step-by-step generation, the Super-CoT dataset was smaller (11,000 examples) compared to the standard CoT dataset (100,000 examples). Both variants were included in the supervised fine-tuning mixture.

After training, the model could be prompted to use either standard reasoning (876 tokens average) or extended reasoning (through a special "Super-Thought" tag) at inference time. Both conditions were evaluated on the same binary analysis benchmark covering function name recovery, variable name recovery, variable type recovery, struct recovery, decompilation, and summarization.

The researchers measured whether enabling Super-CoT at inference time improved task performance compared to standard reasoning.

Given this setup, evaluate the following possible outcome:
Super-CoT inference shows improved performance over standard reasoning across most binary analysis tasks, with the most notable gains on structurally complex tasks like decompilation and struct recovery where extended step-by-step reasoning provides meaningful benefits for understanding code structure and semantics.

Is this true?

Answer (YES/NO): NO